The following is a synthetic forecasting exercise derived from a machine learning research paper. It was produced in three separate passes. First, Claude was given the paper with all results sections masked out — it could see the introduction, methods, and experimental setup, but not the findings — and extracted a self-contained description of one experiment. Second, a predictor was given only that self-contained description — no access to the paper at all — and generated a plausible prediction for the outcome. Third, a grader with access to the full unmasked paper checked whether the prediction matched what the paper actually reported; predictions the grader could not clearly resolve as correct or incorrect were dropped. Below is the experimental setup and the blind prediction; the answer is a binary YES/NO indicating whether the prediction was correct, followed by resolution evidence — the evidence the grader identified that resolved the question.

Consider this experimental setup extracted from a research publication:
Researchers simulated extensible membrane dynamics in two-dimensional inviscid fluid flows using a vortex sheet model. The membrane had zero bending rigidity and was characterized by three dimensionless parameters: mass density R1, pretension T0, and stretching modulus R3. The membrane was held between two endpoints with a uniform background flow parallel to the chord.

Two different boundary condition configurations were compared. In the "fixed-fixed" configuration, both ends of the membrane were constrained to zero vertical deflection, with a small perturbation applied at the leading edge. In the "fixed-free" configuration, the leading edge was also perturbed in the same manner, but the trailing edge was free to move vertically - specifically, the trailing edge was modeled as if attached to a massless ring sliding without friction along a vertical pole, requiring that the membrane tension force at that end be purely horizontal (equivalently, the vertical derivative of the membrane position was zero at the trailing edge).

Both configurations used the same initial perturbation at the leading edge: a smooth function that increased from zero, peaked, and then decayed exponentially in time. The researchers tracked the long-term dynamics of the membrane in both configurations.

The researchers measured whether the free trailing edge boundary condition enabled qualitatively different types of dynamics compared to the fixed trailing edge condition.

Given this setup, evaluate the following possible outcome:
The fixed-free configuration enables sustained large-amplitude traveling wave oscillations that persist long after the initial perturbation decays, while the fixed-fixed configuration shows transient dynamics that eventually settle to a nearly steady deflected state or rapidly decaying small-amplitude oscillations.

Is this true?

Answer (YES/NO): NO